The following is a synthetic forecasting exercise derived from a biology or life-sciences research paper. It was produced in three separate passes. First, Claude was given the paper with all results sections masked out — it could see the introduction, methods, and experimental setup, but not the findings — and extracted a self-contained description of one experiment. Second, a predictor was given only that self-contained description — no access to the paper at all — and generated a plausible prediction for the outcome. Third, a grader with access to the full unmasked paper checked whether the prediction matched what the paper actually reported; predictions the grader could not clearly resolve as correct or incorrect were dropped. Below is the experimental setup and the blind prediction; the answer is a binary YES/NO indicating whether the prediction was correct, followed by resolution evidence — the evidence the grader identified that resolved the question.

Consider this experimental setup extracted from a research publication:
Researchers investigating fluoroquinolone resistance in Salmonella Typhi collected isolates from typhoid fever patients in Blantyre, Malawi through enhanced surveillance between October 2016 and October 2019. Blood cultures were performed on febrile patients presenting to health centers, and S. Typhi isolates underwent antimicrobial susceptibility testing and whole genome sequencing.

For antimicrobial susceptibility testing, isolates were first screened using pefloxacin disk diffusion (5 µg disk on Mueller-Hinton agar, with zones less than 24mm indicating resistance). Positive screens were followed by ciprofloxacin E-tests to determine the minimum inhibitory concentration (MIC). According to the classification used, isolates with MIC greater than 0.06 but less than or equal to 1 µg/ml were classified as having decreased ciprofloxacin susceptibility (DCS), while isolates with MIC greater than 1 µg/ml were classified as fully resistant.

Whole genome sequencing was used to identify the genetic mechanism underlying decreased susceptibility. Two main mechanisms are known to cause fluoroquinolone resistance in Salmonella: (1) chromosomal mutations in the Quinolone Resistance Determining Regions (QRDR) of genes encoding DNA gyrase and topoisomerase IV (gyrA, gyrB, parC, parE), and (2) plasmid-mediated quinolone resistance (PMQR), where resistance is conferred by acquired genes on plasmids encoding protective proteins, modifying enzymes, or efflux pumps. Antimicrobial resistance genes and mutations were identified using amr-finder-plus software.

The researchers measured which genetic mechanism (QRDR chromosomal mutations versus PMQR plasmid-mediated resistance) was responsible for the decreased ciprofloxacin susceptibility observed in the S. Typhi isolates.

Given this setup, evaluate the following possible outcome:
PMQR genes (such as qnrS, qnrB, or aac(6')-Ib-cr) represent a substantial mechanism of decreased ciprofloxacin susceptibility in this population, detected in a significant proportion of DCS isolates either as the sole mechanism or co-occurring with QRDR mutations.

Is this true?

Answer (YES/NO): NO